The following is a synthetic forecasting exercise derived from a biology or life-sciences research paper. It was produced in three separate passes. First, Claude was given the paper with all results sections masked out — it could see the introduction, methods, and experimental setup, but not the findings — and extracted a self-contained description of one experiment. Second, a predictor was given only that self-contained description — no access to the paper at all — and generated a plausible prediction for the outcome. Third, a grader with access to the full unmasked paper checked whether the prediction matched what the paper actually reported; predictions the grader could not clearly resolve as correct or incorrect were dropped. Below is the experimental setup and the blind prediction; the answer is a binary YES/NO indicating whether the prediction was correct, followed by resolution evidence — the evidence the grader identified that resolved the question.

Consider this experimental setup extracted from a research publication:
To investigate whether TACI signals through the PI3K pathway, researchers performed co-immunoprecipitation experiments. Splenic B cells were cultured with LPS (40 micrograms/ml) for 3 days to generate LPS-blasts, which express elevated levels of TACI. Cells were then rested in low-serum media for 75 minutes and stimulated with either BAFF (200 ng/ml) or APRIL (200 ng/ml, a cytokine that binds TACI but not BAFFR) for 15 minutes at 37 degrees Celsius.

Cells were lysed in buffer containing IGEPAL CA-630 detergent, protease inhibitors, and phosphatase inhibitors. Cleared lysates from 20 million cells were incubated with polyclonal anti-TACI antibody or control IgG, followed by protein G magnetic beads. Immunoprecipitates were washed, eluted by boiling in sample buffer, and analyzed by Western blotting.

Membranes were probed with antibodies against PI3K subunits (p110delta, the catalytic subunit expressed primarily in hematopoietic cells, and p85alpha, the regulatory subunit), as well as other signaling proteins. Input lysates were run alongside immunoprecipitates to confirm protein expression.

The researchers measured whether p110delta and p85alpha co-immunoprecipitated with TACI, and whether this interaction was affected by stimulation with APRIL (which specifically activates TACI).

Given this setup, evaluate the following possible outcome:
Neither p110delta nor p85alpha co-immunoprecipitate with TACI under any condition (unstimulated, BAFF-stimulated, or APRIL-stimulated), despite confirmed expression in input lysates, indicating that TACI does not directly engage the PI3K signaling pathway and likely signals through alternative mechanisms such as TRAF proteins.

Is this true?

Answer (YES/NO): NO